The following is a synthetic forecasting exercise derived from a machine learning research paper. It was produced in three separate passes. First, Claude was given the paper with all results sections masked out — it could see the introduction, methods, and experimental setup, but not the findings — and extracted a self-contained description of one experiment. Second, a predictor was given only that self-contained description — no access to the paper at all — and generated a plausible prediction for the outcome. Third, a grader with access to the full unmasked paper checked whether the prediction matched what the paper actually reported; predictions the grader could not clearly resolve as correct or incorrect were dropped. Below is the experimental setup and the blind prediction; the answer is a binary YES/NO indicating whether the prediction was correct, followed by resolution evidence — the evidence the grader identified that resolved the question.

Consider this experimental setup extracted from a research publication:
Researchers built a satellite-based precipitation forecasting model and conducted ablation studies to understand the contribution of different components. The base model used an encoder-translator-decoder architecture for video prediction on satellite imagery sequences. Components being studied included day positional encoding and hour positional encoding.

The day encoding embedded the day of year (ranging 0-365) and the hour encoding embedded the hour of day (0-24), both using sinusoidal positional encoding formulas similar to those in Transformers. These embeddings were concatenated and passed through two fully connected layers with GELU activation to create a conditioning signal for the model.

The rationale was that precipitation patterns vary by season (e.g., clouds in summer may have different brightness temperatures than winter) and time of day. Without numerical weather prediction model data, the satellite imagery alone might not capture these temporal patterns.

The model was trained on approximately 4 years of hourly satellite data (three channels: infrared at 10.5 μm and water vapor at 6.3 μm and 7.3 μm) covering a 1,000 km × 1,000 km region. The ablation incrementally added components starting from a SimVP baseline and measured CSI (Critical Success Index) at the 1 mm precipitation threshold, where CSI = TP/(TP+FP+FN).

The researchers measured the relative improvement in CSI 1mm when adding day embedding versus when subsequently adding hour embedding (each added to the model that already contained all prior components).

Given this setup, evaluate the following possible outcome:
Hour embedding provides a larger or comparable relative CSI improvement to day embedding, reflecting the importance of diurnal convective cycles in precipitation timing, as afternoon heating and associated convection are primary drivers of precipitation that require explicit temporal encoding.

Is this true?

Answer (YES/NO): NO